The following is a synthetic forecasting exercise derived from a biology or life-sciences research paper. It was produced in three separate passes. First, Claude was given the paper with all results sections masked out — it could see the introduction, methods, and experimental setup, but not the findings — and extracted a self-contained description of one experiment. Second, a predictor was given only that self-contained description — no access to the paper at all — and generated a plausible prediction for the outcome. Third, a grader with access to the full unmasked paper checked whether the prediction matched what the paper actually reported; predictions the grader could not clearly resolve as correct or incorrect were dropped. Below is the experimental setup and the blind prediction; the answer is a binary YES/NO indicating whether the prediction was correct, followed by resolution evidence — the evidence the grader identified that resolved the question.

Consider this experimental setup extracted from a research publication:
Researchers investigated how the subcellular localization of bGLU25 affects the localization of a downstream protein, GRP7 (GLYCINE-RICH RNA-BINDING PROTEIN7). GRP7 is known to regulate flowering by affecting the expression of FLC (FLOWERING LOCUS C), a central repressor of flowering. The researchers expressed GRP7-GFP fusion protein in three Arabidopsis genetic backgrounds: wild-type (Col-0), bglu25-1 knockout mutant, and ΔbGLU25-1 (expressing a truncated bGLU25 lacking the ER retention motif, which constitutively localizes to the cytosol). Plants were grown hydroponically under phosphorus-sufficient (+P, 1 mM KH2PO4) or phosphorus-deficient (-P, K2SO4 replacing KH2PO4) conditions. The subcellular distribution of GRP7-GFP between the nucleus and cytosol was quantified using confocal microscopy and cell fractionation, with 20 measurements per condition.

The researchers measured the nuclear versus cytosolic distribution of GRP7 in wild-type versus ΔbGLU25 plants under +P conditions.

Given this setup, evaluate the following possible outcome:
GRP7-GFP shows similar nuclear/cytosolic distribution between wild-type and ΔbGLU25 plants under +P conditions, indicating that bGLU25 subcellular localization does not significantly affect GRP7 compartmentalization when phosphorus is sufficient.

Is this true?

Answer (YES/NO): NO